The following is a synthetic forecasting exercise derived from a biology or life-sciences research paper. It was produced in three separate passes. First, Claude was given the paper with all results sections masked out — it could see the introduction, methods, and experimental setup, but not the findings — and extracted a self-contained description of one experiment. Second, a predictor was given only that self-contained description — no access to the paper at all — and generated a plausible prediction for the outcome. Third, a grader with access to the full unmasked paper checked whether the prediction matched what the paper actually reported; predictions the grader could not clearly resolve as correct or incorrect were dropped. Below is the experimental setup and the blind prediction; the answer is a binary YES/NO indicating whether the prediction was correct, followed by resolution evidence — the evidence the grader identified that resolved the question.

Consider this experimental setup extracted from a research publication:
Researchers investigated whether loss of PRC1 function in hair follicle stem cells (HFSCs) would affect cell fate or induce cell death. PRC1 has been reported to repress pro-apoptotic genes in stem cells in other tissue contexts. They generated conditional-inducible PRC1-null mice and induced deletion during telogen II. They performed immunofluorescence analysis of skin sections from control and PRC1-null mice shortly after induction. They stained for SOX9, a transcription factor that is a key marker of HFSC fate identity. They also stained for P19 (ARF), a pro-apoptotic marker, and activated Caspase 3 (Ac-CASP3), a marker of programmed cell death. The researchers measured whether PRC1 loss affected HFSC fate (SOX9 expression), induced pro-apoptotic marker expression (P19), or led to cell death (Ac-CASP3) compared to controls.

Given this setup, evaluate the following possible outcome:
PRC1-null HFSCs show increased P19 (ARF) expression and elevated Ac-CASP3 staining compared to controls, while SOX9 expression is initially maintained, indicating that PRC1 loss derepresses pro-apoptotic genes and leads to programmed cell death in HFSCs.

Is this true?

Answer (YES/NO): NO